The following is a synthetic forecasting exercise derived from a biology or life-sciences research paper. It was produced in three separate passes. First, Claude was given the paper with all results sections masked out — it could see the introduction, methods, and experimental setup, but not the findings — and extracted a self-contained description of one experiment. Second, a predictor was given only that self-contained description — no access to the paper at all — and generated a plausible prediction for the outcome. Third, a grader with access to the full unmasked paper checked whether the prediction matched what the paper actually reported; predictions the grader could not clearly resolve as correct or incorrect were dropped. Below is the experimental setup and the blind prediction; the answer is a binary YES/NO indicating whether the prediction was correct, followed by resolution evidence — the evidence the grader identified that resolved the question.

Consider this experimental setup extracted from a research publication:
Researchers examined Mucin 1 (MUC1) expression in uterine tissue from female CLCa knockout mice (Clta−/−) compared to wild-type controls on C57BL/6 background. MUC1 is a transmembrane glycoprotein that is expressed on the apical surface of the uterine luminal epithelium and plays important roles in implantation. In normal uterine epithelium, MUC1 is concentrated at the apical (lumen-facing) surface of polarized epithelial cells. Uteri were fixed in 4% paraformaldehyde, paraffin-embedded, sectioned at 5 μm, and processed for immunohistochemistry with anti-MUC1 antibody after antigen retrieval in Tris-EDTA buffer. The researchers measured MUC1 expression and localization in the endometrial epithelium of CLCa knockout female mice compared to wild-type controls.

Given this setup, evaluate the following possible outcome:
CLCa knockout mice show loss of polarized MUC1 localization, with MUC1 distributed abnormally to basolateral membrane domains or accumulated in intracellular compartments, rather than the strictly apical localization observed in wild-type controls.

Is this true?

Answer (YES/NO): NO